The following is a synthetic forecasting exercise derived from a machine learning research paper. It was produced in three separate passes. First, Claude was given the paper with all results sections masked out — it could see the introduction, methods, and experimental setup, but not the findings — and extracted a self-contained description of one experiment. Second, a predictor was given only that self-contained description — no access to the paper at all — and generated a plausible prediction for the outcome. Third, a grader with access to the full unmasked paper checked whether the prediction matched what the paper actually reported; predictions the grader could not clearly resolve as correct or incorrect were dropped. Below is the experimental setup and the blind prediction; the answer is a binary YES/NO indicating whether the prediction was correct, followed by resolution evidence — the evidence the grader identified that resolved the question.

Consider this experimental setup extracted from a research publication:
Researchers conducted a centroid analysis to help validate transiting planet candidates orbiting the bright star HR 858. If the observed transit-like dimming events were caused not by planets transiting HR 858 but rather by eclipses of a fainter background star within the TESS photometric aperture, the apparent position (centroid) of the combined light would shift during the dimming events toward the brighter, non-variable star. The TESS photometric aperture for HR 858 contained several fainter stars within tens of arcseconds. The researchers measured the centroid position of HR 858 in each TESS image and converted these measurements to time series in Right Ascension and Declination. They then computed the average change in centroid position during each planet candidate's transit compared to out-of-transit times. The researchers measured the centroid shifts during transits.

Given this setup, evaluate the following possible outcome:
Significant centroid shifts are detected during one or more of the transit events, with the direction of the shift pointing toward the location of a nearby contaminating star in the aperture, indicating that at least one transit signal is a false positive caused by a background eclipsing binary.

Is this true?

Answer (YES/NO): NO